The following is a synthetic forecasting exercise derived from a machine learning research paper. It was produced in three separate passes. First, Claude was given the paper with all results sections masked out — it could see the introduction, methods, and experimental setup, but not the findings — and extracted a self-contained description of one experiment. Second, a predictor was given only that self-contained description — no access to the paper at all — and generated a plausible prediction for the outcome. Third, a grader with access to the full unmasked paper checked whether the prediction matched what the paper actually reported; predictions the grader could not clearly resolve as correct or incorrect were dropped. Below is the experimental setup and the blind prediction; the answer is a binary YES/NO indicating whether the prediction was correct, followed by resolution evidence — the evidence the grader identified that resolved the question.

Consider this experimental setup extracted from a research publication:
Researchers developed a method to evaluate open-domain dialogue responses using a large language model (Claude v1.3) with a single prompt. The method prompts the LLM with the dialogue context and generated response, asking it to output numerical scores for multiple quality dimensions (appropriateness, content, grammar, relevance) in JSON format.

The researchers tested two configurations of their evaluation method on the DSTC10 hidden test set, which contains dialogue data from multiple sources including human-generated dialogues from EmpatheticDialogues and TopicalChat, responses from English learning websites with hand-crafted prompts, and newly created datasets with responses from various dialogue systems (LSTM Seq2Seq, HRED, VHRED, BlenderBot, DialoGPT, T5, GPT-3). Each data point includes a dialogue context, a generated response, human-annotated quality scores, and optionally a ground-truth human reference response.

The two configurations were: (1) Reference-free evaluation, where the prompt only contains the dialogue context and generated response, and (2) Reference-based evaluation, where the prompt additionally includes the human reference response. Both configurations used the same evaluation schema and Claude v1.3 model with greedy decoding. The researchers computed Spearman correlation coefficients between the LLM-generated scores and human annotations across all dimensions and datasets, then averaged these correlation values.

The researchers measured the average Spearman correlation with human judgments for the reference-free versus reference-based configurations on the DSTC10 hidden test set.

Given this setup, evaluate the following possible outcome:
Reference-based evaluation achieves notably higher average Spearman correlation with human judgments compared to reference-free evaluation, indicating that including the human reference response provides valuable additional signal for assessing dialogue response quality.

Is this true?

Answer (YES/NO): NO